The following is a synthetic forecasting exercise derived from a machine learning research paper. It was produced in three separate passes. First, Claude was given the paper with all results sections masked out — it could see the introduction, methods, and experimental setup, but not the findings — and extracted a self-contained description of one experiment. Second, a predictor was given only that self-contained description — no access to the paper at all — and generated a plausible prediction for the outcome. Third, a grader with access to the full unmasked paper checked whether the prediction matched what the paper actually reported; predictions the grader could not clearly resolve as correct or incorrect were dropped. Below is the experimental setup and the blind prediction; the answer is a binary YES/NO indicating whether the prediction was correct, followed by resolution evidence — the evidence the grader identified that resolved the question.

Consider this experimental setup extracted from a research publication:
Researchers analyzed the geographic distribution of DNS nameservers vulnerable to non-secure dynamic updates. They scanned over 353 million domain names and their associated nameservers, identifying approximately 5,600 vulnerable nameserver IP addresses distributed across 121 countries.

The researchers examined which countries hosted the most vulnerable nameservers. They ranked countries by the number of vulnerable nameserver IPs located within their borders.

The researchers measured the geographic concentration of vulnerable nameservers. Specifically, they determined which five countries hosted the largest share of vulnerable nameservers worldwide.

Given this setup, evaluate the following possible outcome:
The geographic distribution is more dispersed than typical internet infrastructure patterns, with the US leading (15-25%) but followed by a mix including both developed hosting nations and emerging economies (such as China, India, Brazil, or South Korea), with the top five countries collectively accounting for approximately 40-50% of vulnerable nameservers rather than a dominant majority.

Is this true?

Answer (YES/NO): NO